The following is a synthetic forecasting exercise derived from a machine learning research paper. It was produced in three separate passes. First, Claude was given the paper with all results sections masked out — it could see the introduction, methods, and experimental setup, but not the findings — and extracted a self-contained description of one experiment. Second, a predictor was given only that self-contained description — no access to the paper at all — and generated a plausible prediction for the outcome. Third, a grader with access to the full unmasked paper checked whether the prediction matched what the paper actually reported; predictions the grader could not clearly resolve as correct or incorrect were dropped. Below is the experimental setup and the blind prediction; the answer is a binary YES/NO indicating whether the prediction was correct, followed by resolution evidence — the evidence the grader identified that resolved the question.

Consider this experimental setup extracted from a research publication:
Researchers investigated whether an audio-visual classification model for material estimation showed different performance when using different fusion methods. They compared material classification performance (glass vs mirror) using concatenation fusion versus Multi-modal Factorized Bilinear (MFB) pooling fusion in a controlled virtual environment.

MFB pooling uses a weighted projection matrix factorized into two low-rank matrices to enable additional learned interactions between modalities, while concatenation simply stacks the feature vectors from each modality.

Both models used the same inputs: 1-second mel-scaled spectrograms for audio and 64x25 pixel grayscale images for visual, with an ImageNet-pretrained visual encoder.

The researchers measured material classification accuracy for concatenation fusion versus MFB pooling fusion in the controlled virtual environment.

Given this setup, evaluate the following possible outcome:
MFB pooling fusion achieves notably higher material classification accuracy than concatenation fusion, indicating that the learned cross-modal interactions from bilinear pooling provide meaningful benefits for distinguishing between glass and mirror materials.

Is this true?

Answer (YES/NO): YES